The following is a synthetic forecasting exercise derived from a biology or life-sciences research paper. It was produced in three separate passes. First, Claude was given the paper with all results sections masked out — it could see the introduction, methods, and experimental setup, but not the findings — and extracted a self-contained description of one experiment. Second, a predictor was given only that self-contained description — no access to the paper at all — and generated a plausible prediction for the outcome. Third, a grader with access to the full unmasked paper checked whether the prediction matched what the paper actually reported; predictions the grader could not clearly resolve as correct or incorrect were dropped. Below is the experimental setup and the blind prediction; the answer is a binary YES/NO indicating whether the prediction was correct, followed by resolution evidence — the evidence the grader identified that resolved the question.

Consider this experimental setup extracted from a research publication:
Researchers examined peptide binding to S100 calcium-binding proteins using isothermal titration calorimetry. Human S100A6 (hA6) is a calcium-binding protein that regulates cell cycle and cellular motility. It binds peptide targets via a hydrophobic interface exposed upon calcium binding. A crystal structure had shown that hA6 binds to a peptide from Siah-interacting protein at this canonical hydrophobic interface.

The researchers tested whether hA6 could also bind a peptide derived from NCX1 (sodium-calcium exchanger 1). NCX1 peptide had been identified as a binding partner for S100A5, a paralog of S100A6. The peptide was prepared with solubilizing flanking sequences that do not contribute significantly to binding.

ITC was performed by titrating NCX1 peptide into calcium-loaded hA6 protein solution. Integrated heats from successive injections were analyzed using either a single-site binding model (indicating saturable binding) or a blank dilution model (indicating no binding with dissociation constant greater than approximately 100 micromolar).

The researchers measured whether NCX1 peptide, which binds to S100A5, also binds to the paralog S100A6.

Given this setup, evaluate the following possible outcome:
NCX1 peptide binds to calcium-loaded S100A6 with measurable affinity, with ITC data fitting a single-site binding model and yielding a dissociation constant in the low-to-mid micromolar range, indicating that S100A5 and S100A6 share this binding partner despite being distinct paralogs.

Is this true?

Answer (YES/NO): NO